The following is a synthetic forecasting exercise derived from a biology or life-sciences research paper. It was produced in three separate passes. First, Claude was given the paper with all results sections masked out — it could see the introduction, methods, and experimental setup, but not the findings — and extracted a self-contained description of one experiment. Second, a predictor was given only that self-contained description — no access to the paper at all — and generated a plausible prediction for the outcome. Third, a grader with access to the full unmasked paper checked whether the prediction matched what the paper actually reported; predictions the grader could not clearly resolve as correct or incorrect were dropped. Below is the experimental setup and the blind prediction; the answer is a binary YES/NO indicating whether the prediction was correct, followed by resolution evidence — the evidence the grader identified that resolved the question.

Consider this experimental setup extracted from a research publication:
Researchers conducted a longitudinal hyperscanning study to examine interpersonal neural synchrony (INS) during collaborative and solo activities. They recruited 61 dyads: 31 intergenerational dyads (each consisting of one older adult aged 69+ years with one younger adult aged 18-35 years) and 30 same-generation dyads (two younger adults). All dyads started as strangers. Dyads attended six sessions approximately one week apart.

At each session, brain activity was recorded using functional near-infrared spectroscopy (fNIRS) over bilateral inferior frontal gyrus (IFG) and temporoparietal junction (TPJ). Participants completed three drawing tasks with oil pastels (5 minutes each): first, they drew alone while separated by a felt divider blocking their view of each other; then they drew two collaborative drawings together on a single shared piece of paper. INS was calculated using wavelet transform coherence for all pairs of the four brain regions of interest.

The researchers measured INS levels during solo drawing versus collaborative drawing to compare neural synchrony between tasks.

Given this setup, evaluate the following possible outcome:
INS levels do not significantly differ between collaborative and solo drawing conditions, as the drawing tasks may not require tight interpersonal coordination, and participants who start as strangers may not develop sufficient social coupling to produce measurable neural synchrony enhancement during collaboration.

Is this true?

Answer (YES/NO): NO